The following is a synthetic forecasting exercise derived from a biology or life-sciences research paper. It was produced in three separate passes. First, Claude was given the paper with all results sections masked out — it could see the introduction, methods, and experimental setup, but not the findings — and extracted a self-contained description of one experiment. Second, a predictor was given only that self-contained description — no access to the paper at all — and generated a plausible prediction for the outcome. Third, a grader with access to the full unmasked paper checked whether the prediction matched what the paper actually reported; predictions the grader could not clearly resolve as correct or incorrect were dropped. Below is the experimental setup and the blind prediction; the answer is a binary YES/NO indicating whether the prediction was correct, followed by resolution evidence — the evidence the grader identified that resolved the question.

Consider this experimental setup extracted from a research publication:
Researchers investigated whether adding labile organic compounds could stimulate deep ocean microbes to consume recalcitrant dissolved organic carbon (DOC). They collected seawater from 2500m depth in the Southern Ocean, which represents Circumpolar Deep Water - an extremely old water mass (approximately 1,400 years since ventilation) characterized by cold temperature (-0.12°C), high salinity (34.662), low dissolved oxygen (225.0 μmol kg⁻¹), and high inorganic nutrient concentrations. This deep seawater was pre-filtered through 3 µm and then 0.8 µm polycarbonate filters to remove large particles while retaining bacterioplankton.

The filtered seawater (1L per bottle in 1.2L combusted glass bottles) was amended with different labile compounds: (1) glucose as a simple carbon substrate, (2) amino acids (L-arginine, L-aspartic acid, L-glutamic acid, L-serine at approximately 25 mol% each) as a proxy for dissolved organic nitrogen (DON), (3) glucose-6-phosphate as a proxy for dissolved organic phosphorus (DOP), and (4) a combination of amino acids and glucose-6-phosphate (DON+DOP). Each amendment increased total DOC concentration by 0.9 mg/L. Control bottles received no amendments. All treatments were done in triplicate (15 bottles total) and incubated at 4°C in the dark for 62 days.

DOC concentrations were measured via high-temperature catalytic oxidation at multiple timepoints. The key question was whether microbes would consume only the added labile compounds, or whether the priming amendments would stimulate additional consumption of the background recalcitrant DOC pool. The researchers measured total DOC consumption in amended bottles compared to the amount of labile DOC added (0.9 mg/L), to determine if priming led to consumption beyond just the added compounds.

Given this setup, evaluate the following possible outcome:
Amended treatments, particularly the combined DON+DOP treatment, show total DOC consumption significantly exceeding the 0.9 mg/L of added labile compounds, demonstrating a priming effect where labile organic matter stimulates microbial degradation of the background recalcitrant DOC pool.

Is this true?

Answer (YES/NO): NO